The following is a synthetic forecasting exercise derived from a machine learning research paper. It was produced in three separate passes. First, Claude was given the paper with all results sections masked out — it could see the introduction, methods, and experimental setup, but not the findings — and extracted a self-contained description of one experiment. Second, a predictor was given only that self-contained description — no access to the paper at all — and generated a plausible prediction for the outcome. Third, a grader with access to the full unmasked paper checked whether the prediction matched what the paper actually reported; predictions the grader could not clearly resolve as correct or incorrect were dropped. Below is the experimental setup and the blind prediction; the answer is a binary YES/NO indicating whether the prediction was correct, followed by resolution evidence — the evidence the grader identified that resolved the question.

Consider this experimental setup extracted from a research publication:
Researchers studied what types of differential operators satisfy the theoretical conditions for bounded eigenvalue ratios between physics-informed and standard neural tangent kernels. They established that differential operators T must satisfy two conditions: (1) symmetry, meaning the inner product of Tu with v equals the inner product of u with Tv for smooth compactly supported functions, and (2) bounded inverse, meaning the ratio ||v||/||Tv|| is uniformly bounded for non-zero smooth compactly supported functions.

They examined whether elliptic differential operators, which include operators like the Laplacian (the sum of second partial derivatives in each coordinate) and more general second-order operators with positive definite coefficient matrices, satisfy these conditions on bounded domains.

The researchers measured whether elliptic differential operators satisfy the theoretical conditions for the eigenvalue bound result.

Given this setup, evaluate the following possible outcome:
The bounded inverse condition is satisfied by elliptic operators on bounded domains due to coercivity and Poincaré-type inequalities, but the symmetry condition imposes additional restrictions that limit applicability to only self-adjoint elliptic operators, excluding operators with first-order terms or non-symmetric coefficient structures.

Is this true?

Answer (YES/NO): NO